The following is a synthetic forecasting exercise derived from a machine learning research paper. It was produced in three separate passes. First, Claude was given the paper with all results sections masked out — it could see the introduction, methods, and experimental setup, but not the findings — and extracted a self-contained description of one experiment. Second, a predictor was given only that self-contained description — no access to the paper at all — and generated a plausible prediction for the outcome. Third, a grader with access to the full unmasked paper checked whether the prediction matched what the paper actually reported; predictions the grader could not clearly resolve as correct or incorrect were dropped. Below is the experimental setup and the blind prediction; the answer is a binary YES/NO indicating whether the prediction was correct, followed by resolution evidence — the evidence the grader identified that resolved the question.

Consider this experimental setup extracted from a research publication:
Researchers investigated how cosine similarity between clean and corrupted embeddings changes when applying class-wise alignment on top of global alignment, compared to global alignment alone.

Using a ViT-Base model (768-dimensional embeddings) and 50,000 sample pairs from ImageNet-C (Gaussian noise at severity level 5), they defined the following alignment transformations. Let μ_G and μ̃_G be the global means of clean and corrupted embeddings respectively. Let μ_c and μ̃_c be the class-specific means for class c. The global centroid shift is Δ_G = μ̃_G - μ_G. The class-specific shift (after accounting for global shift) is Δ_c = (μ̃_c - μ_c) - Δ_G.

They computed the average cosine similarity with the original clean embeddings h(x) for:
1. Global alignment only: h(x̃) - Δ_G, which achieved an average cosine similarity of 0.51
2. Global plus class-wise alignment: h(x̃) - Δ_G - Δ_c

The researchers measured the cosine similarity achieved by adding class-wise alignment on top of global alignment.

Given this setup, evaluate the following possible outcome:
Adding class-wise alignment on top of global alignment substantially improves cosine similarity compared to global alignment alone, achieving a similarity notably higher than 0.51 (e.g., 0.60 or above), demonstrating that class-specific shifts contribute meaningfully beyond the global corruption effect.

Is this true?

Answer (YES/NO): YES